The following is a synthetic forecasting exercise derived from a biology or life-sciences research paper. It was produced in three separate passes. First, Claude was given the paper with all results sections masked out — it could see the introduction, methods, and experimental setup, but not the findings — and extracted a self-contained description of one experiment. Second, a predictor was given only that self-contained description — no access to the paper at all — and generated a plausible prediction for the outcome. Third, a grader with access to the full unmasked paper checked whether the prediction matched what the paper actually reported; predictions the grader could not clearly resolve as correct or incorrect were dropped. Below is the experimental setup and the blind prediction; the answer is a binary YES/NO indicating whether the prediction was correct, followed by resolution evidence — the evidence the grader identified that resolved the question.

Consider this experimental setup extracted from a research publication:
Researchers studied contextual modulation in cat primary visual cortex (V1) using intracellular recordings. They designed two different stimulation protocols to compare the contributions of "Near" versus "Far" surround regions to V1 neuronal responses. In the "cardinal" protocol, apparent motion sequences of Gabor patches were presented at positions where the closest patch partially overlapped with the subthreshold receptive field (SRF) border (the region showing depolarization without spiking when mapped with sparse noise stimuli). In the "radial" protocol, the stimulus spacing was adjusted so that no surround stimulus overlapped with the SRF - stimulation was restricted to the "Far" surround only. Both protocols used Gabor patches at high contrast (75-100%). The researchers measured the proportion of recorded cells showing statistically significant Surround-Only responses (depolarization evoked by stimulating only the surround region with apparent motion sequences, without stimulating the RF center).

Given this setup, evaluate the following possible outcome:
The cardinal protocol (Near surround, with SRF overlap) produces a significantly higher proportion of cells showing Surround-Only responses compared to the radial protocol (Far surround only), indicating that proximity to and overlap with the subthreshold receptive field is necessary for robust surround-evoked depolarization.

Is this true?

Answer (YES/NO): YES